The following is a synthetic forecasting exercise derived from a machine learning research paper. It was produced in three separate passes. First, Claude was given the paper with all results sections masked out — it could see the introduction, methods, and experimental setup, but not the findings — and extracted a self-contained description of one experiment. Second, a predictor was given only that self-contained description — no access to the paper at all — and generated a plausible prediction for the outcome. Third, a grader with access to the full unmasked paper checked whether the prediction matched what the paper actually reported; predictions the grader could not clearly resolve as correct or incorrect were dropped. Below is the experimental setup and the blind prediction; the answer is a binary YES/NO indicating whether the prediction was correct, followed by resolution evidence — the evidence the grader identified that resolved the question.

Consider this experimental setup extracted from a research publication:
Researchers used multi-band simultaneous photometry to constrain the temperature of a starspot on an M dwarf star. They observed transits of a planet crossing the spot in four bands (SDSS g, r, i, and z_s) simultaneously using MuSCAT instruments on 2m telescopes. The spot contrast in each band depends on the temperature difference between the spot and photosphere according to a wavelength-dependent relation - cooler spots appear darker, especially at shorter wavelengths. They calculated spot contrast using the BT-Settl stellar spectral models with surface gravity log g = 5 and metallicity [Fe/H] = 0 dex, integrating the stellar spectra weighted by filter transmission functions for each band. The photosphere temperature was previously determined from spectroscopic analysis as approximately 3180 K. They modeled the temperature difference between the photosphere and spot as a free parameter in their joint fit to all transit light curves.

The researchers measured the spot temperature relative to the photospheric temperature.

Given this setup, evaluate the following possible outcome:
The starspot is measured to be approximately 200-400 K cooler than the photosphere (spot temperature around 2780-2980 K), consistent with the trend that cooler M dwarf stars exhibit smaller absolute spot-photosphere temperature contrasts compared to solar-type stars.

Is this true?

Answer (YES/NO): YES